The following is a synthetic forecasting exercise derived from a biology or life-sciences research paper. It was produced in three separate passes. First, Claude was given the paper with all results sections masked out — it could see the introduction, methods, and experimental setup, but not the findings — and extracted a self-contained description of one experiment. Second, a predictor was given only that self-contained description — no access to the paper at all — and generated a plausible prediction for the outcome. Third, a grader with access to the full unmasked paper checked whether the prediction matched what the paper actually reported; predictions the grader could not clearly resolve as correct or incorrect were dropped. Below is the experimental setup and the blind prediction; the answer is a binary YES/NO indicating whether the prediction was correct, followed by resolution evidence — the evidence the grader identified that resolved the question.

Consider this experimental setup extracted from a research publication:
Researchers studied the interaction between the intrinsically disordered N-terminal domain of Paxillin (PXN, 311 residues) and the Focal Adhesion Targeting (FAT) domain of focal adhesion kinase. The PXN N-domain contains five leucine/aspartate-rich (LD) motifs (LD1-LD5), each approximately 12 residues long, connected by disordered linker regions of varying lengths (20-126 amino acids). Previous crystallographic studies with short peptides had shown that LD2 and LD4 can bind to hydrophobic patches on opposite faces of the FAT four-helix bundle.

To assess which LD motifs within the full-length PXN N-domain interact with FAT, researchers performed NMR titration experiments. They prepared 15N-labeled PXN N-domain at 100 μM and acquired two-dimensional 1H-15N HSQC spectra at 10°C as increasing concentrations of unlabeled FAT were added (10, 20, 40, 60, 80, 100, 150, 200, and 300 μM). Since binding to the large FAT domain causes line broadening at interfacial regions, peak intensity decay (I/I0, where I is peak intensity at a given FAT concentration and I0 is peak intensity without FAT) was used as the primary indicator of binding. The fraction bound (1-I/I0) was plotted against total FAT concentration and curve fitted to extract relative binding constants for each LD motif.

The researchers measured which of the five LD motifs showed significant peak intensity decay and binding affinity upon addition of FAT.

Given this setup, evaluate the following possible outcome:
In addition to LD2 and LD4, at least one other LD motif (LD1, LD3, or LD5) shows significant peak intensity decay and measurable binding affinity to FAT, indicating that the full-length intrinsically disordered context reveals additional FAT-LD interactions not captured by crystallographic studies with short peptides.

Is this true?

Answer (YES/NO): YES